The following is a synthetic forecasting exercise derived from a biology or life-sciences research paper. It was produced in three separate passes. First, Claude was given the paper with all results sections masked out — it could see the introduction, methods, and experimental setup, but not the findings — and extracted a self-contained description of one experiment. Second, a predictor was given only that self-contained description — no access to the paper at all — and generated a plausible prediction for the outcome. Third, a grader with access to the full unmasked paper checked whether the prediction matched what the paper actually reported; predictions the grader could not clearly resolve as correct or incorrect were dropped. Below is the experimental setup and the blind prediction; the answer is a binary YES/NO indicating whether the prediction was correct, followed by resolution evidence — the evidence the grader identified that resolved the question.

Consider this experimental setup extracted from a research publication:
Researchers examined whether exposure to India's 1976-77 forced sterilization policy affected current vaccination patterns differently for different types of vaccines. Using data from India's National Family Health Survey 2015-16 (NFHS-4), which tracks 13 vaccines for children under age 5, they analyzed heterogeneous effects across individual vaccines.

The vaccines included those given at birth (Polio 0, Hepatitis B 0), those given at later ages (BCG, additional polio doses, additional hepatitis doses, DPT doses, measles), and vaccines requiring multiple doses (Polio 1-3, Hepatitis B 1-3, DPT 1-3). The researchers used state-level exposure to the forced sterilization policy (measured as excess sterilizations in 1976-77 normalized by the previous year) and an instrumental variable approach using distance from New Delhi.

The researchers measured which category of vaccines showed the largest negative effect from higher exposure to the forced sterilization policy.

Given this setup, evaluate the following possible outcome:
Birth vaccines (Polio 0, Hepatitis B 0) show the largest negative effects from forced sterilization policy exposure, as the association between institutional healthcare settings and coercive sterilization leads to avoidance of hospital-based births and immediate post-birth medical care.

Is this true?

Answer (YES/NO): YES